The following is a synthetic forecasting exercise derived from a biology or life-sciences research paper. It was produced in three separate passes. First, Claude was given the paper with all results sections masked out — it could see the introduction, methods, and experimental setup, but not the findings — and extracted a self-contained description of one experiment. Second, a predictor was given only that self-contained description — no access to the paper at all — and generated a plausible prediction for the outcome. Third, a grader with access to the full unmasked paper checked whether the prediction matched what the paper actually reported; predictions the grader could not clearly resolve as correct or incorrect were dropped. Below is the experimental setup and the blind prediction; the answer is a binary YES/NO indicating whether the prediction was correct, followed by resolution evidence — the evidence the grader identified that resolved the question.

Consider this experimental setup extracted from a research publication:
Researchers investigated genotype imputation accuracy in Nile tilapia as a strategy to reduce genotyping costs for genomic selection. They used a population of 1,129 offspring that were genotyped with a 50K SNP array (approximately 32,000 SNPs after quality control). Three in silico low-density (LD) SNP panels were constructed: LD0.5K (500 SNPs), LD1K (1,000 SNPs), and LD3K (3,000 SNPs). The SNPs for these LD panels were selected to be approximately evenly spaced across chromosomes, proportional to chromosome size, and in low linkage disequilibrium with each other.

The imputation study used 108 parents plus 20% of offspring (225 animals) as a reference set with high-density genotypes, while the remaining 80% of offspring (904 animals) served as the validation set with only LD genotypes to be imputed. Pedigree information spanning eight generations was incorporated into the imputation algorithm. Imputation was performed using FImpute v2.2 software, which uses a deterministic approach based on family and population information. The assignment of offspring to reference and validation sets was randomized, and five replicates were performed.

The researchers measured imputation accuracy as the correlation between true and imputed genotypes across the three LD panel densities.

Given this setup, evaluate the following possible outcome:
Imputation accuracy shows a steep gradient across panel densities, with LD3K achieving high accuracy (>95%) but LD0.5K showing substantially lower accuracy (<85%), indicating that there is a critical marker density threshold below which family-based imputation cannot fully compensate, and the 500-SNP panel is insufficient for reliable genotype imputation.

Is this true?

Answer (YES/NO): NO